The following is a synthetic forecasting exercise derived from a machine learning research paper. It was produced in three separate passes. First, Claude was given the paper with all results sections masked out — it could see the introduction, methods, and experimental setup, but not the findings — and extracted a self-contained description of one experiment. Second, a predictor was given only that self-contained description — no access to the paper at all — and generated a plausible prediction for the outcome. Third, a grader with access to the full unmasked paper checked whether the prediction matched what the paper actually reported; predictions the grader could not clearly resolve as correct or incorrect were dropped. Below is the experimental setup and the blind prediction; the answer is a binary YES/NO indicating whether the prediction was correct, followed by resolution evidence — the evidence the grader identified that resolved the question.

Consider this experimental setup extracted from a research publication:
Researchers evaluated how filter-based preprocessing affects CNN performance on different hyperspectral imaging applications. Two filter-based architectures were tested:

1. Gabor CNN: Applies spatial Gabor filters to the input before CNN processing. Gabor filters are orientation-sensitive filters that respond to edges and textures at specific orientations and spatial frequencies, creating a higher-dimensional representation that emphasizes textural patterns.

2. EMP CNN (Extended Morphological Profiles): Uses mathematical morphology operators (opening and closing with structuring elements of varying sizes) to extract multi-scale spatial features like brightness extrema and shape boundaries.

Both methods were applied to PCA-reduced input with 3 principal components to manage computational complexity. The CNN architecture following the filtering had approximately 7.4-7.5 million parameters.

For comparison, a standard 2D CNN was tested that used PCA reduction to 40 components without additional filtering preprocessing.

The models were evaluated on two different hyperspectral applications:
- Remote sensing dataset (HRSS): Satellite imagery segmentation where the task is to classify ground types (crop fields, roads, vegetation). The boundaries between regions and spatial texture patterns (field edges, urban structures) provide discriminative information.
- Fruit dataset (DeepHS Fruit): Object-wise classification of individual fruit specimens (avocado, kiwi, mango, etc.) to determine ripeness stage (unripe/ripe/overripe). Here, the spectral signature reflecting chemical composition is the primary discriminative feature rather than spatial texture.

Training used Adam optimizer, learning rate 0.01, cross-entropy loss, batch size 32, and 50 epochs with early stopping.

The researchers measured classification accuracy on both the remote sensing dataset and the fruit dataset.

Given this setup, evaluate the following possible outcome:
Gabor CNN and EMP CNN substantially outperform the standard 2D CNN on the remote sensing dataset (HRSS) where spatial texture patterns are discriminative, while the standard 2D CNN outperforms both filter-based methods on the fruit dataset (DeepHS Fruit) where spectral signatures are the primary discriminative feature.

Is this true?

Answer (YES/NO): NO